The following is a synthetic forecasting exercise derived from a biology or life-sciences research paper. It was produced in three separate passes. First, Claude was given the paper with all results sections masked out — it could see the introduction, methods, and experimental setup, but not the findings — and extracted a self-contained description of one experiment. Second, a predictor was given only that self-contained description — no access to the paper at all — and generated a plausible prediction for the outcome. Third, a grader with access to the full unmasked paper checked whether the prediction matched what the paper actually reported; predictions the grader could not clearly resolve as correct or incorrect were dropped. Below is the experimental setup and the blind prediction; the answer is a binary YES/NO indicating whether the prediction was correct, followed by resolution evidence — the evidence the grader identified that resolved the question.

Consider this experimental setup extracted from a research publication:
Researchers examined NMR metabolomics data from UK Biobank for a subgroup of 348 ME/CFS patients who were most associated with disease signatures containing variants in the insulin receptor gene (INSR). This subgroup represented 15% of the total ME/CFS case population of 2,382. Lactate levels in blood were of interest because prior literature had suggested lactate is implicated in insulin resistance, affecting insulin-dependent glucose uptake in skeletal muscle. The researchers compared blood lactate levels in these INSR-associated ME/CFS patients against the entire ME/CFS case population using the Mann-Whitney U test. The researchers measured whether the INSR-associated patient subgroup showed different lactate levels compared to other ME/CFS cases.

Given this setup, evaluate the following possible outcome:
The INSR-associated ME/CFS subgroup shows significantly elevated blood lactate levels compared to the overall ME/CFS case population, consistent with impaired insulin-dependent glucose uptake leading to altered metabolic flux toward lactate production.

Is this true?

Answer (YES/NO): YES